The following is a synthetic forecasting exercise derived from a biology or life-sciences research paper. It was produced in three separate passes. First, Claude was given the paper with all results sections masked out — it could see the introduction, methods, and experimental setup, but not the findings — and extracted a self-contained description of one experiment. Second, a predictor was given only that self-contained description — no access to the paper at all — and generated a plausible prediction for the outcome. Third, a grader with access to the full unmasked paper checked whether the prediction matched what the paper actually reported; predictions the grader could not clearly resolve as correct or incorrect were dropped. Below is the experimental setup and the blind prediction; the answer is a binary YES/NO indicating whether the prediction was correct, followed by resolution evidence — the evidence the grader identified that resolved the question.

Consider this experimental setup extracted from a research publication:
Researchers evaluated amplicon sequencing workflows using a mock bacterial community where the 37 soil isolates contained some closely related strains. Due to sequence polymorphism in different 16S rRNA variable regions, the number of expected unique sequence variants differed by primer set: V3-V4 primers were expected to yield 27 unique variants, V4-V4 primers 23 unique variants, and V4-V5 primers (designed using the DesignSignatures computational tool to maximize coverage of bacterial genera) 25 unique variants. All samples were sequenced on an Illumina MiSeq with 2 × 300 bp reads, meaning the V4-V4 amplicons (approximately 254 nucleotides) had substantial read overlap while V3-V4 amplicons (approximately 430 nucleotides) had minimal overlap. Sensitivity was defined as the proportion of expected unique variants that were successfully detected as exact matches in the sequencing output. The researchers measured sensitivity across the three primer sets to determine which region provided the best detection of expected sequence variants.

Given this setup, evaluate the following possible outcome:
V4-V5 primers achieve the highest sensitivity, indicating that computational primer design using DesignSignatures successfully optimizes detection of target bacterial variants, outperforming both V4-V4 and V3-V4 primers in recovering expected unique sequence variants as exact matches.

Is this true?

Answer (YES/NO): NO